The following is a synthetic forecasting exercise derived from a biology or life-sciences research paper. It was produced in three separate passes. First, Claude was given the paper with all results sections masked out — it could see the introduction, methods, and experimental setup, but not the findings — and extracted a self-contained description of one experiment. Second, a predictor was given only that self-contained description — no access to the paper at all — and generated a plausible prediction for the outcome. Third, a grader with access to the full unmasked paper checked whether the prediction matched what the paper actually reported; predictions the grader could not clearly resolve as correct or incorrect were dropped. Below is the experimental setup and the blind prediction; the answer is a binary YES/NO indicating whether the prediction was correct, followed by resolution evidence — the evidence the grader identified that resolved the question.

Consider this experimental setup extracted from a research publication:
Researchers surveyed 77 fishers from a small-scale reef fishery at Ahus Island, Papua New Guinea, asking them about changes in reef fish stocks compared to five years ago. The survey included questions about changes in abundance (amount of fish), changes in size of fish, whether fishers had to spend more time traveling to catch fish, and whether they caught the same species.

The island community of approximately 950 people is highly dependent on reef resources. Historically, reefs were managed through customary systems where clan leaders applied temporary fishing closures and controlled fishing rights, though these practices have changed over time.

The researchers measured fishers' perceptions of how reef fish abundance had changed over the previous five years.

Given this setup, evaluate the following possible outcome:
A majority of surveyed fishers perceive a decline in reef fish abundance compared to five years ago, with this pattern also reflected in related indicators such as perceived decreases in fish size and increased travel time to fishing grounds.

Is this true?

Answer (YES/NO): YES